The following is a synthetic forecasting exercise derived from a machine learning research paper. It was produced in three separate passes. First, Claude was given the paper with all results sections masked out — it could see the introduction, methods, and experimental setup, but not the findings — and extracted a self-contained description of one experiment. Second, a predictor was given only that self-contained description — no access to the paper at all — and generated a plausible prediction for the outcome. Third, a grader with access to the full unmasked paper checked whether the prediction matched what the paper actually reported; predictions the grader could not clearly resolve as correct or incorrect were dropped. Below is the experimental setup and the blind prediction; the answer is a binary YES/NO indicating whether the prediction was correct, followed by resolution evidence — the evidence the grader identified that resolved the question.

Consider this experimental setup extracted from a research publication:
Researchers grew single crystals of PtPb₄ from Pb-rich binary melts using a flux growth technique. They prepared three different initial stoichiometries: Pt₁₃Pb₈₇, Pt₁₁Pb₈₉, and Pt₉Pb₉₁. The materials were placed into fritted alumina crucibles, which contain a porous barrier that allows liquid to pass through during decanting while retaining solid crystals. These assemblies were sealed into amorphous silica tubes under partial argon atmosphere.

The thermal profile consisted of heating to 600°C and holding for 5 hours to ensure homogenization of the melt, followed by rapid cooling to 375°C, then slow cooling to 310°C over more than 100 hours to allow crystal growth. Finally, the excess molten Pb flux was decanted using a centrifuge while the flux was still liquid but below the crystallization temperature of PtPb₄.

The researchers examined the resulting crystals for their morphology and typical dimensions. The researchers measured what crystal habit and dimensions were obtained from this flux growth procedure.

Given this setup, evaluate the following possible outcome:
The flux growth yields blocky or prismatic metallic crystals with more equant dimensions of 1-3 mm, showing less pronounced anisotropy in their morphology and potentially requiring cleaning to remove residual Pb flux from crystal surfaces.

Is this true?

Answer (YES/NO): NO